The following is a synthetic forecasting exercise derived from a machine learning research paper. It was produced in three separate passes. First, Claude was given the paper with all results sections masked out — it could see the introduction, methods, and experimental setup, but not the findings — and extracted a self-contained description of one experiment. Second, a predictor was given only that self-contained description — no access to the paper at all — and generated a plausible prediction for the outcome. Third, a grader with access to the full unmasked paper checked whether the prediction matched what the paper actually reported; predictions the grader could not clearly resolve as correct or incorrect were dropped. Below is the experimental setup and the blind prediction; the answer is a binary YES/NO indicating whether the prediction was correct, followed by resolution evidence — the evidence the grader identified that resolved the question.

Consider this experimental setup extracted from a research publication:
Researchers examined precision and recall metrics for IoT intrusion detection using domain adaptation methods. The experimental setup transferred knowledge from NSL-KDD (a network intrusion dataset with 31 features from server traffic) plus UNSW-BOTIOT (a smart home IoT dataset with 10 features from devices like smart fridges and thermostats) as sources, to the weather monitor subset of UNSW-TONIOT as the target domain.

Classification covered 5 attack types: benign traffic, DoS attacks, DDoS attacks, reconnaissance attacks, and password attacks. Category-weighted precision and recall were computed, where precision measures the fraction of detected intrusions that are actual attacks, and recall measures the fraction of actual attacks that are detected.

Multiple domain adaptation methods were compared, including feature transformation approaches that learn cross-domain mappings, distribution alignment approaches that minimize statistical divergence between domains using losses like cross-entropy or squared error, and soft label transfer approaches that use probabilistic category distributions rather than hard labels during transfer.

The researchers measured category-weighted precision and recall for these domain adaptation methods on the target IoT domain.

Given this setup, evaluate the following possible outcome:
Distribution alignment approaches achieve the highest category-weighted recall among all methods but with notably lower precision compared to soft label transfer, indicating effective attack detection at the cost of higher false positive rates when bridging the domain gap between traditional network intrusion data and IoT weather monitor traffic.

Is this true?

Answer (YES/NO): NO